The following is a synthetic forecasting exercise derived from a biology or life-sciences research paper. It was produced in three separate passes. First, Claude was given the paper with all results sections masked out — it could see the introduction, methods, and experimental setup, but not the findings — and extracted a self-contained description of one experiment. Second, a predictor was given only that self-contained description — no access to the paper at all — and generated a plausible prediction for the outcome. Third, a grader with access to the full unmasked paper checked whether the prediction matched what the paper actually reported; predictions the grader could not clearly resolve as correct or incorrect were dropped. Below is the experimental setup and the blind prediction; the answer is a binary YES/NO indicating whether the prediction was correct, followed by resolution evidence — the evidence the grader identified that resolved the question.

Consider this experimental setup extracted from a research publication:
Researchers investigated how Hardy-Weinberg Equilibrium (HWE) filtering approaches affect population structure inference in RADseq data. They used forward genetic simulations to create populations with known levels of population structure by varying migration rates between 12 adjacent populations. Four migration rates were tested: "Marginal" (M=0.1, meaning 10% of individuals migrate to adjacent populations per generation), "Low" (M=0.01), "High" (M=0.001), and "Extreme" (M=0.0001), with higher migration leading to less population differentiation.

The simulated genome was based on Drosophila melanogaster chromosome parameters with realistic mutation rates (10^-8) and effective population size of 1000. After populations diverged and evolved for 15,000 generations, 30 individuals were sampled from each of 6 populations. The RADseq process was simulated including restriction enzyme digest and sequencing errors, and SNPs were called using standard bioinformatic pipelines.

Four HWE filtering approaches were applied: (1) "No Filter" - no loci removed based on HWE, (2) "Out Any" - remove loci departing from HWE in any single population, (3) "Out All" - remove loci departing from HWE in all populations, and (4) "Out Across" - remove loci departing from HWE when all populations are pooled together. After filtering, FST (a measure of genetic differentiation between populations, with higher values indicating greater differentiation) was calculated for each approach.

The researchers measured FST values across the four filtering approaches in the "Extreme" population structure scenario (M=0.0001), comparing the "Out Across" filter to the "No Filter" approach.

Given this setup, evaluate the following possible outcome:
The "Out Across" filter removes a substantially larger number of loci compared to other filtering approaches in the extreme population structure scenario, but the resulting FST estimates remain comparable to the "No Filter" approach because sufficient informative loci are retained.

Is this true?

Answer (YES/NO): NO